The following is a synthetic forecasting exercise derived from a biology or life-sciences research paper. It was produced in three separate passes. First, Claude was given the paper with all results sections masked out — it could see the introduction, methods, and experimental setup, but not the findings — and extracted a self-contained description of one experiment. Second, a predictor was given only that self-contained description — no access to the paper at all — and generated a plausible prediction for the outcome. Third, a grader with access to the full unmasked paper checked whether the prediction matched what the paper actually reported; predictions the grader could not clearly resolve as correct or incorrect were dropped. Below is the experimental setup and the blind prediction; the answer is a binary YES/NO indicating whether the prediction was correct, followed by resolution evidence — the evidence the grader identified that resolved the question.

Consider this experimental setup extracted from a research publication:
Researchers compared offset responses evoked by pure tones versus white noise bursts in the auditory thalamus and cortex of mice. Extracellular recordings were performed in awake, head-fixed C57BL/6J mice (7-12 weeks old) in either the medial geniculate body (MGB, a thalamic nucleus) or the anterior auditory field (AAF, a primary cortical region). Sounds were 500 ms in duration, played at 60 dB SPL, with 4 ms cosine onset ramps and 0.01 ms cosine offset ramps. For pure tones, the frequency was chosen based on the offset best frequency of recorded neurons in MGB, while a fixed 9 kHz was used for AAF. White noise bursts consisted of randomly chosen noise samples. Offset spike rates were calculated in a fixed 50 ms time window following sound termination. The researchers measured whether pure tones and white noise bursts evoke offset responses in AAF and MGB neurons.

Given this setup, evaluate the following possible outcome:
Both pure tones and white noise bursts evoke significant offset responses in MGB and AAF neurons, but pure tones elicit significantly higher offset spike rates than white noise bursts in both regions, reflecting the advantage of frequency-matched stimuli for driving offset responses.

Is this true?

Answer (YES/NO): NO